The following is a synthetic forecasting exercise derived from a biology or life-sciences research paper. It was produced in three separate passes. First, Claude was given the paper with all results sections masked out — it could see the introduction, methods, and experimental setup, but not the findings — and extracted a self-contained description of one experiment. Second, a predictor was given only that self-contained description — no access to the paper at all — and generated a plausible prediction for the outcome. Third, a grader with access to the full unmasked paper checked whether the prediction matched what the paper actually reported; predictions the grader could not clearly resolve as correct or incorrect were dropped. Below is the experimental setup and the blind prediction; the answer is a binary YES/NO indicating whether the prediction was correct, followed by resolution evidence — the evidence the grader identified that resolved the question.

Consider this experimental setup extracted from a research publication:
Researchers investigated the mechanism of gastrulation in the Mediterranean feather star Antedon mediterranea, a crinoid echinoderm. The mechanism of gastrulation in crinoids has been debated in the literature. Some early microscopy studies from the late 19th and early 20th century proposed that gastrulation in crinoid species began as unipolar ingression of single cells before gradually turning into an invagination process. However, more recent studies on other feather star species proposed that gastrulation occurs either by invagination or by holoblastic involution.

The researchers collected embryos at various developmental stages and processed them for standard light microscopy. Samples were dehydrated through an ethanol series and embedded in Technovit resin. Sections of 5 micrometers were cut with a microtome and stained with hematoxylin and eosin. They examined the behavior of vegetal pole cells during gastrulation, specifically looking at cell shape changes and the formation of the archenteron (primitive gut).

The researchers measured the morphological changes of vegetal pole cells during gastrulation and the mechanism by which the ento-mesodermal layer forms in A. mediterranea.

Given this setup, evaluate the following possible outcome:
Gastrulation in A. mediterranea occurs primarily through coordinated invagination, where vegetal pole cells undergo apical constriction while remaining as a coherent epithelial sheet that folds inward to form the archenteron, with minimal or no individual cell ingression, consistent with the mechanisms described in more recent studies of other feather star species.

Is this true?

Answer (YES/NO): YES